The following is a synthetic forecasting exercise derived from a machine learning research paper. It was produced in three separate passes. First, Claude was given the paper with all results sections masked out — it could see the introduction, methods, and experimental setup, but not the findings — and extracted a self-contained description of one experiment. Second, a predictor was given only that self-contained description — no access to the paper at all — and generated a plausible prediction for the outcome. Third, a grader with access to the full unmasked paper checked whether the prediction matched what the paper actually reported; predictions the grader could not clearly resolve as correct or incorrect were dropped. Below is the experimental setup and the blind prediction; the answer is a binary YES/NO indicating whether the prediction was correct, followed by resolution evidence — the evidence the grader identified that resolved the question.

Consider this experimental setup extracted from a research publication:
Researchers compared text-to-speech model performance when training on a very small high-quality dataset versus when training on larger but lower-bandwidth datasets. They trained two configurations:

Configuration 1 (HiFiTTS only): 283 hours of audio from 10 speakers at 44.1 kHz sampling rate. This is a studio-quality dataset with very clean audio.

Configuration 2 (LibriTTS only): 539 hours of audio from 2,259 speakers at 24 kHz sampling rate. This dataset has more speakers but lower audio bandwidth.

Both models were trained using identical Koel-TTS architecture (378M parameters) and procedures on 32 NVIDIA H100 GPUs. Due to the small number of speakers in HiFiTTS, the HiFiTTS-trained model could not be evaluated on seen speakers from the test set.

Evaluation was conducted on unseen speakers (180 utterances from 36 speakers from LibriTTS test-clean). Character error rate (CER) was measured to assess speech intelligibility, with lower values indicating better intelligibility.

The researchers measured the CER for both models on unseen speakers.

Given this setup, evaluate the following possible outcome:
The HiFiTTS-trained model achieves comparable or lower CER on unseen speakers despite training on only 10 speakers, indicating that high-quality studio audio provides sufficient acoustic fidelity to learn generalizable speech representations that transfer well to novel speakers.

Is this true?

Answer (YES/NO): NO